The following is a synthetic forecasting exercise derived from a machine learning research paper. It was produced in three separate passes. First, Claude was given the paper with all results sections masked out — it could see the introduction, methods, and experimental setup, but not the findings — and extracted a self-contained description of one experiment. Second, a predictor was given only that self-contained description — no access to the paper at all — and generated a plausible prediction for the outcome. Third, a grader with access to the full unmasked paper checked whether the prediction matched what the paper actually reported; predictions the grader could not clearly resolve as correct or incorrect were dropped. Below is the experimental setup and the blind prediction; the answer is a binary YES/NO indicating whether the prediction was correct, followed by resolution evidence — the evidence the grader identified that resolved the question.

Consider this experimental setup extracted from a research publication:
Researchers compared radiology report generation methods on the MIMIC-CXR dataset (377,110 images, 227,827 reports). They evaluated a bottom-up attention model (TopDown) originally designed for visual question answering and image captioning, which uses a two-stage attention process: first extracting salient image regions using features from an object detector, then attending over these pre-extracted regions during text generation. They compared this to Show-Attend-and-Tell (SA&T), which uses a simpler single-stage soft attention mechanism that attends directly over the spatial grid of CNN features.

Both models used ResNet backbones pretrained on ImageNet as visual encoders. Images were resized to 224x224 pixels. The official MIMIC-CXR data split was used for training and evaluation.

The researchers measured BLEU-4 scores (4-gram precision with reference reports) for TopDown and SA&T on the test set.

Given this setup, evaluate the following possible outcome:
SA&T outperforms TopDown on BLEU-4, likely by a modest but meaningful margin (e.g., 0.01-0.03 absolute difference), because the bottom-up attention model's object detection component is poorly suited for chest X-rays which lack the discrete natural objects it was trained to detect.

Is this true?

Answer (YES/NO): NO